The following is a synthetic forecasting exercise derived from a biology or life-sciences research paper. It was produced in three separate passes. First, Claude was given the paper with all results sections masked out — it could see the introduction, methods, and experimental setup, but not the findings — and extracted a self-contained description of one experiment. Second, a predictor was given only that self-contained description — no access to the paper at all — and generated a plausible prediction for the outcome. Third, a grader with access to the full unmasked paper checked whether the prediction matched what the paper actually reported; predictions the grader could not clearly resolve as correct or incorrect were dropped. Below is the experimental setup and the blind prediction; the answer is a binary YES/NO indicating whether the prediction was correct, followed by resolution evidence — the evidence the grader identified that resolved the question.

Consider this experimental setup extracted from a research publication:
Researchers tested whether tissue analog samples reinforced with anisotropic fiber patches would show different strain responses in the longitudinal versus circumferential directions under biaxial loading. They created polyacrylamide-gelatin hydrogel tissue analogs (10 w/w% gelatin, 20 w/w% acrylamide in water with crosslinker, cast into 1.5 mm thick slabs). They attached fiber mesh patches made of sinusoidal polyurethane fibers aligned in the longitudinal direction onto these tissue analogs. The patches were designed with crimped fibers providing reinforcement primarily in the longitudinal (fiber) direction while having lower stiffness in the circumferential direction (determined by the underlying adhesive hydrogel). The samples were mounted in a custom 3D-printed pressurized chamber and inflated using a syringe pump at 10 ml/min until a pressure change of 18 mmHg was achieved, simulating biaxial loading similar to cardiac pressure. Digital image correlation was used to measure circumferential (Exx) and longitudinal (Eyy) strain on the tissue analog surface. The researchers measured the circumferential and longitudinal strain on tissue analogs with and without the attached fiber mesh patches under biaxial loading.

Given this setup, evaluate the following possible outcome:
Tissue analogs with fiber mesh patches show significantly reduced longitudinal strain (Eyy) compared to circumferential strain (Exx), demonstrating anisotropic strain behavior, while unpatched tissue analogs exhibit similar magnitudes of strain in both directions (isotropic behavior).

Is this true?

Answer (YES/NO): YES